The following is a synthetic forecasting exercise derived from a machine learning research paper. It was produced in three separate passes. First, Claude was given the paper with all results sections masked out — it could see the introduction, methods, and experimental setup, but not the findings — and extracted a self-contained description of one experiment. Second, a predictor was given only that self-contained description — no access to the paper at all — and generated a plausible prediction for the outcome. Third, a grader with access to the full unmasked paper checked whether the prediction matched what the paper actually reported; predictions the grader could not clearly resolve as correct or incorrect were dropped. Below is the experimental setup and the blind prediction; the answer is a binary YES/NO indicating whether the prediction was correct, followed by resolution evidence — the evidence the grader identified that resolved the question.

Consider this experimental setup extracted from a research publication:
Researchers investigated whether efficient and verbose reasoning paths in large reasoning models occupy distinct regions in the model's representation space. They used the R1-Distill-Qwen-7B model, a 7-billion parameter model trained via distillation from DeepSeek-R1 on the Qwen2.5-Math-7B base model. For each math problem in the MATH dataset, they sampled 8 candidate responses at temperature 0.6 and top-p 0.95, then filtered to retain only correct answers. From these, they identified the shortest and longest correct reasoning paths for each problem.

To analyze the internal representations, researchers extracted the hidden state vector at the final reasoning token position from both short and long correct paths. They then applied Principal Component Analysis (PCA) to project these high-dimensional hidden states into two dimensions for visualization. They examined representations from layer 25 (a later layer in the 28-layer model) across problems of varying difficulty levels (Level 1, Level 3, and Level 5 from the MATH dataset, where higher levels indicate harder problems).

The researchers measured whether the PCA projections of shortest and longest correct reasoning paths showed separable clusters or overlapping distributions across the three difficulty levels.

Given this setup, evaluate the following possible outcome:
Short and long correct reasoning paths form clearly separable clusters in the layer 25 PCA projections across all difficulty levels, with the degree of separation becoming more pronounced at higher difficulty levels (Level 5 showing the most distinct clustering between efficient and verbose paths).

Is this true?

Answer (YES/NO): NO